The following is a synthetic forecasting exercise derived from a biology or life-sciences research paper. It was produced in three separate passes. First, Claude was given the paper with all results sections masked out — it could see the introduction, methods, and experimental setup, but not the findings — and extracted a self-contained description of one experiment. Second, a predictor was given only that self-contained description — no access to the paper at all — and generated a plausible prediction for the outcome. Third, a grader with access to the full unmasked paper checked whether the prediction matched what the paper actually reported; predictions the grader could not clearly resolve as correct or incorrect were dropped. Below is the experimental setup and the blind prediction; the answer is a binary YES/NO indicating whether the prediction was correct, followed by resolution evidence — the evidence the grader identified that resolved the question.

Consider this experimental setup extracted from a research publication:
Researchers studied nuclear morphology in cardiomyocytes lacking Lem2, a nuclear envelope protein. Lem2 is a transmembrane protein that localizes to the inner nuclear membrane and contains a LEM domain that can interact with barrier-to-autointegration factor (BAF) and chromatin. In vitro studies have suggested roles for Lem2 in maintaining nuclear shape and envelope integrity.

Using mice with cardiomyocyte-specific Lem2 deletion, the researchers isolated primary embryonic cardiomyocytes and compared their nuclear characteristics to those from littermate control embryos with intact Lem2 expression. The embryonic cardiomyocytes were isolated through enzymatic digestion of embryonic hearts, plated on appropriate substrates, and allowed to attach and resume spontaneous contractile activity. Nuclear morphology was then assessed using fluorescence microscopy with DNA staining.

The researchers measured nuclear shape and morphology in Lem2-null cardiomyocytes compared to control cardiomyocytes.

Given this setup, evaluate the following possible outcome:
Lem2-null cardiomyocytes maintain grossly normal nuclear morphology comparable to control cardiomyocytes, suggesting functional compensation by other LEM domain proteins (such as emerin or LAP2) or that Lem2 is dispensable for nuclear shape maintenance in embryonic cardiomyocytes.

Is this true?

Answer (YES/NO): NO